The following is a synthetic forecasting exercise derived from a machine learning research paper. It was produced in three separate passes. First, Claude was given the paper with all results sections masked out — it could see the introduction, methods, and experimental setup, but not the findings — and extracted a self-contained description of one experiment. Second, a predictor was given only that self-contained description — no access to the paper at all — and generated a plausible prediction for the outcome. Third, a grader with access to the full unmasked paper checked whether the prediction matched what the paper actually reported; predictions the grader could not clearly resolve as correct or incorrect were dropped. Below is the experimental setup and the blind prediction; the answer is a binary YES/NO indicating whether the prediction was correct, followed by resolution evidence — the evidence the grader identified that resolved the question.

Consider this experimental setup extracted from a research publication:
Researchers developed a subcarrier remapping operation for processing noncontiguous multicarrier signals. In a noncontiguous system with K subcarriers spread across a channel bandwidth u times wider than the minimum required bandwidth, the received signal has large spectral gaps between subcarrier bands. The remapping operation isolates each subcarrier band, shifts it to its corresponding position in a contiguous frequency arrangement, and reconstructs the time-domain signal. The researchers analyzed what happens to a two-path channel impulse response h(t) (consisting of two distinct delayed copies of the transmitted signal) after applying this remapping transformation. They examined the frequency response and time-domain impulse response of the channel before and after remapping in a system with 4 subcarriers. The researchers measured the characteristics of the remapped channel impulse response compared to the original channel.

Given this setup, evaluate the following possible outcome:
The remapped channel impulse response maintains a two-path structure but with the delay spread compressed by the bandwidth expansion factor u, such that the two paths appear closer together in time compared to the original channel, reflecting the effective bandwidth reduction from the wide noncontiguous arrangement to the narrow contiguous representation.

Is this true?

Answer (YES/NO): NO